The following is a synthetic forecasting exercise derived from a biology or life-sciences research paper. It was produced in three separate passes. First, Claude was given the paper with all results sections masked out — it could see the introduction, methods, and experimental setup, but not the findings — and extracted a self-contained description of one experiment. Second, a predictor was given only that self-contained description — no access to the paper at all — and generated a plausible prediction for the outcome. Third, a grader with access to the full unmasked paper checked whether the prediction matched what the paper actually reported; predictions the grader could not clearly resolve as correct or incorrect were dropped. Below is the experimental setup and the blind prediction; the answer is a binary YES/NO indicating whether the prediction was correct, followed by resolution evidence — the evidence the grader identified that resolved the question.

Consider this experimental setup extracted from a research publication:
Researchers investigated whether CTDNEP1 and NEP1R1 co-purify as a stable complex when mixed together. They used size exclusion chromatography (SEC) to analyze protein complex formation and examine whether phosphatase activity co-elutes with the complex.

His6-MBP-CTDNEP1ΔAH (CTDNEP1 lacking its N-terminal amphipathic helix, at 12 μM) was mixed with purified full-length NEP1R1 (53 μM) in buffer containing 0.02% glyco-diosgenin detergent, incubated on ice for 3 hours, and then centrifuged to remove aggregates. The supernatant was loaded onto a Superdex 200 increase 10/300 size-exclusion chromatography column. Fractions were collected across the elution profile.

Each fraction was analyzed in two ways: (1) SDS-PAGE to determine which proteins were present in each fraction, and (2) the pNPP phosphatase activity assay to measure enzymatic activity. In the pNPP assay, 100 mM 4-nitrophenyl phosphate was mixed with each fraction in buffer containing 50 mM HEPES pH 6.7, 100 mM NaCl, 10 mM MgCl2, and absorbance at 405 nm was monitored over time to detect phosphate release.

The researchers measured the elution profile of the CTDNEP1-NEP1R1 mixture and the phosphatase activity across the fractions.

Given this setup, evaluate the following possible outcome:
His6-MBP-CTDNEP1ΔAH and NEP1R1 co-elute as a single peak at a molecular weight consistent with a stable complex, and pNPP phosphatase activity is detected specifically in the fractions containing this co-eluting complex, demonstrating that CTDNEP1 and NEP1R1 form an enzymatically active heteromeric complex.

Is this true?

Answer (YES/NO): YES